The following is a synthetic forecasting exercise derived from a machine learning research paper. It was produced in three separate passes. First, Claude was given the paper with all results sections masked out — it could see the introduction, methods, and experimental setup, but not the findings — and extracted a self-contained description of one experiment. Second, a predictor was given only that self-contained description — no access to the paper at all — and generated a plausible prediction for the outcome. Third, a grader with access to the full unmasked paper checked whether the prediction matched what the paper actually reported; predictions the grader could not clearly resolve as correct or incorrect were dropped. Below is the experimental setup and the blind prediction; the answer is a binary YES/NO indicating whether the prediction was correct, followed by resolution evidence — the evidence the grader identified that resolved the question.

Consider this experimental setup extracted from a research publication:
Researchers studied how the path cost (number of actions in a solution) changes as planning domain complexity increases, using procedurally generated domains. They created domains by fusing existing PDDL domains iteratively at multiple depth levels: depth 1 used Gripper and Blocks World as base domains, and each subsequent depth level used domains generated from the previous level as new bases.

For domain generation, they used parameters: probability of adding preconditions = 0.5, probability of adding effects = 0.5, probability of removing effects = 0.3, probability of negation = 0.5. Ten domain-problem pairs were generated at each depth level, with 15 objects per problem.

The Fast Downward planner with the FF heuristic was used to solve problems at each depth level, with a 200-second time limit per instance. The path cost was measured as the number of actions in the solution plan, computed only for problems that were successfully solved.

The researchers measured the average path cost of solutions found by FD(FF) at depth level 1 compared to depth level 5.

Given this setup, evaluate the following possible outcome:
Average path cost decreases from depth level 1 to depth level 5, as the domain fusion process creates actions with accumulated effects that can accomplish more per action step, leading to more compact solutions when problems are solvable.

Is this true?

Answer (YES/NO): YES